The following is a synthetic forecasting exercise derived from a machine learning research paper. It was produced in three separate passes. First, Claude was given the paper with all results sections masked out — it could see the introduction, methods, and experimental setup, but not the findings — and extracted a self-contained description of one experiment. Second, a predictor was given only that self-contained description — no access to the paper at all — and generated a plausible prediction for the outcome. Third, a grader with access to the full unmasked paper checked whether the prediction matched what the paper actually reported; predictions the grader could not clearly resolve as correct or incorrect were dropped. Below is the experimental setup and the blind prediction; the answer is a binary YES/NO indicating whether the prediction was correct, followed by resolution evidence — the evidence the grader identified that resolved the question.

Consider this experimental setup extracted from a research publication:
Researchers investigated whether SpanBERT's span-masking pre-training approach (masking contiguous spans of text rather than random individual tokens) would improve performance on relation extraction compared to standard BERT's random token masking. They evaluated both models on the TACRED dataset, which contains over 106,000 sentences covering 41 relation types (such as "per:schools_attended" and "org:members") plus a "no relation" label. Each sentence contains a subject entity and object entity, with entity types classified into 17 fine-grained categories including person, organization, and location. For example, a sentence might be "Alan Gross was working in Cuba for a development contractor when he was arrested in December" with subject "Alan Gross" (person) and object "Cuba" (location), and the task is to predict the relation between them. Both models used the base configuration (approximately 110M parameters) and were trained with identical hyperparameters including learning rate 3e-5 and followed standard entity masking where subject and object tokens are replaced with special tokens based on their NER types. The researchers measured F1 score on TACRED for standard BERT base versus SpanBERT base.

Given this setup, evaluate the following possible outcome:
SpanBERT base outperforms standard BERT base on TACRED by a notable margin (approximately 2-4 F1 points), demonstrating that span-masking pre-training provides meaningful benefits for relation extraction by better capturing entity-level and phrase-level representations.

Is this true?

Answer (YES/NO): NO